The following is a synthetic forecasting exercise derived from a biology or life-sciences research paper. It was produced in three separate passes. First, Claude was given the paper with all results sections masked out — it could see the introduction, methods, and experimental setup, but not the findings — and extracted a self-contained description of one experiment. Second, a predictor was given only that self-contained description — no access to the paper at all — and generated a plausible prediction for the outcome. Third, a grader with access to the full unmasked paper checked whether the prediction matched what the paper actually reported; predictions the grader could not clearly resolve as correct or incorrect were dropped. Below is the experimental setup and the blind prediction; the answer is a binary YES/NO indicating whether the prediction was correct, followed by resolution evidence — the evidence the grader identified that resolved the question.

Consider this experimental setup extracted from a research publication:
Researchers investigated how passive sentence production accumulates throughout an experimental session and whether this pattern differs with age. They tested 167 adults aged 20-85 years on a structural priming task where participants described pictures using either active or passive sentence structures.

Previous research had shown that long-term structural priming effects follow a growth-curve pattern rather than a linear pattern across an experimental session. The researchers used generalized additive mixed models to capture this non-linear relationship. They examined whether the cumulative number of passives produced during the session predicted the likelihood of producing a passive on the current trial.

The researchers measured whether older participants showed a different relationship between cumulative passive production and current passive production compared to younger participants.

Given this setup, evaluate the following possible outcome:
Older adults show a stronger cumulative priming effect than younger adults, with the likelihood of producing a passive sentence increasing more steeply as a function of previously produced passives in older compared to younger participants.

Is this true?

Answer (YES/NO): NO